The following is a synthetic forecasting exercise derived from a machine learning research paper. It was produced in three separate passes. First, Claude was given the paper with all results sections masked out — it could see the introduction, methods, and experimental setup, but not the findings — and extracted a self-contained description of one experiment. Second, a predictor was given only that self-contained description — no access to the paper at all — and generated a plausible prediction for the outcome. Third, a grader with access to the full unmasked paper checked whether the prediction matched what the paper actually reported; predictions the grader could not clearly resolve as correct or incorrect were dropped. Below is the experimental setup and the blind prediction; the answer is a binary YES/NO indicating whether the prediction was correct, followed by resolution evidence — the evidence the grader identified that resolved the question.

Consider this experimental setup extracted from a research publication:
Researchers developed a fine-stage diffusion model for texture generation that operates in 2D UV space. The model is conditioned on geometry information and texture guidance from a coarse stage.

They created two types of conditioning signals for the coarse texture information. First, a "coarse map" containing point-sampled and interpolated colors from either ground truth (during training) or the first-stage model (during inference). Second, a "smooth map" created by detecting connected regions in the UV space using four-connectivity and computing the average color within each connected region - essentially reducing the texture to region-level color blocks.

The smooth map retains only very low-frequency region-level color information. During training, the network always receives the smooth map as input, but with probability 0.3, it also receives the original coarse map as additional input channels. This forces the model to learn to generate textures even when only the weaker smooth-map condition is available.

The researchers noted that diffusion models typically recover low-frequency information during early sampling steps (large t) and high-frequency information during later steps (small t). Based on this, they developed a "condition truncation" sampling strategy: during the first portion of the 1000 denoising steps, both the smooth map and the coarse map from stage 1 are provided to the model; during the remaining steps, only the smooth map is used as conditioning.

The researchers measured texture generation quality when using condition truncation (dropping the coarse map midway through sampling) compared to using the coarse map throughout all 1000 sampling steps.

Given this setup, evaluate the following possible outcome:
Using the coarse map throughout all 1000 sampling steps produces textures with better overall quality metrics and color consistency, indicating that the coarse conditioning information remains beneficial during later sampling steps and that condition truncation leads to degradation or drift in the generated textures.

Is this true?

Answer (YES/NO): NO